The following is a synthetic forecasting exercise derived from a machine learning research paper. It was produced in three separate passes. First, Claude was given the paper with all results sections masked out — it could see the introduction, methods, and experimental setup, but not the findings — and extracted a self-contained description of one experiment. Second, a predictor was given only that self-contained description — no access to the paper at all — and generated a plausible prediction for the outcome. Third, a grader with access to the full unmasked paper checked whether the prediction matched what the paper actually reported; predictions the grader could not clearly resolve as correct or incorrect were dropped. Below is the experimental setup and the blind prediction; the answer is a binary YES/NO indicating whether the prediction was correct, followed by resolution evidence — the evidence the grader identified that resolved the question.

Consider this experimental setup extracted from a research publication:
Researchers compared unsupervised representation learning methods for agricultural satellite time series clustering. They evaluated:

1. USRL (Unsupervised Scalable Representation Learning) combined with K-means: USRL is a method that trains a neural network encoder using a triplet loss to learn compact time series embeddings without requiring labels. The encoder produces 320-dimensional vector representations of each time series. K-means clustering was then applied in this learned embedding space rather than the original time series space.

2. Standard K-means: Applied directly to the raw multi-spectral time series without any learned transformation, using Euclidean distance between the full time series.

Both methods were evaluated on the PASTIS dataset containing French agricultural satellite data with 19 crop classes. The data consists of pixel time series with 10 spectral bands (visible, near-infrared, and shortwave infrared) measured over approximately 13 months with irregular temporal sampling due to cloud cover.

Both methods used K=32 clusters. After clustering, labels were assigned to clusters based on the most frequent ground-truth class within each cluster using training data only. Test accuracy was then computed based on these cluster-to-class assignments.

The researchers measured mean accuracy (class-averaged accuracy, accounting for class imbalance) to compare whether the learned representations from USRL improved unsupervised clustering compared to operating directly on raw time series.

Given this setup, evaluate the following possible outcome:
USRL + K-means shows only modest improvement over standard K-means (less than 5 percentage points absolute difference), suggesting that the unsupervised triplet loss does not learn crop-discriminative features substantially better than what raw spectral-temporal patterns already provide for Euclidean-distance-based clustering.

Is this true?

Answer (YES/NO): NO